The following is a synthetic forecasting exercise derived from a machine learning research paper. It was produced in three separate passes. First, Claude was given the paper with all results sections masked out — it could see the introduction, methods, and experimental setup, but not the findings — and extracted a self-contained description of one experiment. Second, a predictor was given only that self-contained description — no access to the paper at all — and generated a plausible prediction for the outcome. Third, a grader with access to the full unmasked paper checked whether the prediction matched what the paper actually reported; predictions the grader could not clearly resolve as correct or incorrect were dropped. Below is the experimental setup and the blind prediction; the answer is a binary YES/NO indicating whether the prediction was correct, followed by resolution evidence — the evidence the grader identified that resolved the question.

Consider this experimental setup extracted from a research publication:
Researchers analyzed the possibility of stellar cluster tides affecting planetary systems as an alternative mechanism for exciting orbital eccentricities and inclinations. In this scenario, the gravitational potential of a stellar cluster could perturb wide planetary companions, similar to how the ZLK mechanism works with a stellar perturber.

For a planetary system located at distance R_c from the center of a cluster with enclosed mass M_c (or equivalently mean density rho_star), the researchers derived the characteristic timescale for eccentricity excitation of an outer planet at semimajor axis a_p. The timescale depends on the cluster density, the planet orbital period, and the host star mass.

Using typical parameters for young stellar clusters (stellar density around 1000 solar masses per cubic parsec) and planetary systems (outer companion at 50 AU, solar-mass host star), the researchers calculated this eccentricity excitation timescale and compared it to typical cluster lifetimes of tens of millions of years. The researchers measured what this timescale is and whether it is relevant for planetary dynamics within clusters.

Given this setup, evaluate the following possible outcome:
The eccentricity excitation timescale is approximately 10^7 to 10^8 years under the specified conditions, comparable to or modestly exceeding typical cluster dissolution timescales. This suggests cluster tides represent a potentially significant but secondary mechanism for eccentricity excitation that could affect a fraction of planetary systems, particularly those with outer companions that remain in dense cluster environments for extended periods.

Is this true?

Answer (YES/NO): NO